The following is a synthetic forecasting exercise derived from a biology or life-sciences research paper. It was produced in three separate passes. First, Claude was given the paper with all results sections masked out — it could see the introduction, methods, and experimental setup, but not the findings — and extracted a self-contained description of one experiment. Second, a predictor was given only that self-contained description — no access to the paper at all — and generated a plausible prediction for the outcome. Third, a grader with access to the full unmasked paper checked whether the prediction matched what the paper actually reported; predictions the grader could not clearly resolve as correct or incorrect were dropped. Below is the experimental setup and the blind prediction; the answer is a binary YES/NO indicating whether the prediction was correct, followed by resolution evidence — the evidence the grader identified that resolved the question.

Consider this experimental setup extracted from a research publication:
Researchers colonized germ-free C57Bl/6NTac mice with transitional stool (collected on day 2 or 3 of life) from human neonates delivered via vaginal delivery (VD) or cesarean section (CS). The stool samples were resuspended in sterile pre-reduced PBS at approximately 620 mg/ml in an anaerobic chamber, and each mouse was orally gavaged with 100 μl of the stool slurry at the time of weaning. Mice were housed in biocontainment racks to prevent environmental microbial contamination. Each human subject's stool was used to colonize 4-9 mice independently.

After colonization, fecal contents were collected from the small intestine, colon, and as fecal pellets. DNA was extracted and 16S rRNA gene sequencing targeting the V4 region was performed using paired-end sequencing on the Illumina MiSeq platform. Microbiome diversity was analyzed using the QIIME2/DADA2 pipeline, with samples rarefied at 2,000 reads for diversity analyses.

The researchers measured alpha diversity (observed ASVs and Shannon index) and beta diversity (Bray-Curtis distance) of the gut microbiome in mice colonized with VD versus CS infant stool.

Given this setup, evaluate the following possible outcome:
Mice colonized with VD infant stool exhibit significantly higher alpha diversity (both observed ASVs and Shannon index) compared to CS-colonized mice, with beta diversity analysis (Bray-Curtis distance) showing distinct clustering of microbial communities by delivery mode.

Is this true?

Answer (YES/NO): NO